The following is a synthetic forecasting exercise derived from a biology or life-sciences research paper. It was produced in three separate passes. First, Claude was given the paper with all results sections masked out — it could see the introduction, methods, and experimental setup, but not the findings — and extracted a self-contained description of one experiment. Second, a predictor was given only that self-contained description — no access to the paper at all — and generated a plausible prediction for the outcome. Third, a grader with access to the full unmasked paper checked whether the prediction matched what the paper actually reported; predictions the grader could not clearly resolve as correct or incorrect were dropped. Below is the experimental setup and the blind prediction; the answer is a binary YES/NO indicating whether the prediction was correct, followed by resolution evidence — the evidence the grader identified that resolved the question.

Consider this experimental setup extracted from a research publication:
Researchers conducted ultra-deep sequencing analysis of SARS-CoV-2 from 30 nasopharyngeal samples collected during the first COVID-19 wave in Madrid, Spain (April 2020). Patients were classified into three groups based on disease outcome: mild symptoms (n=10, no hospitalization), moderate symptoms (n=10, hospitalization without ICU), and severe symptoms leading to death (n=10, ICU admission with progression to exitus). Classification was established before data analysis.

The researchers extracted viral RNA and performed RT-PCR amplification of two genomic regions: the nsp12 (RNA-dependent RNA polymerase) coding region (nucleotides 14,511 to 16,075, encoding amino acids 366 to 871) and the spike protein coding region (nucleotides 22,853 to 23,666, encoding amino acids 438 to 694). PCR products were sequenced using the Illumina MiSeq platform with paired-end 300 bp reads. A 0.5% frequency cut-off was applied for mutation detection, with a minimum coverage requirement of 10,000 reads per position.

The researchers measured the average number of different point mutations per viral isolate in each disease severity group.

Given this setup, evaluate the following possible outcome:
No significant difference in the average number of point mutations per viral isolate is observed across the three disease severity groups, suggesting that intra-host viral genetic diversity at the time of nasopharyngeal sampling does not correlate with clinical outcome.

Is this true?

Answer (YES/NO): NO